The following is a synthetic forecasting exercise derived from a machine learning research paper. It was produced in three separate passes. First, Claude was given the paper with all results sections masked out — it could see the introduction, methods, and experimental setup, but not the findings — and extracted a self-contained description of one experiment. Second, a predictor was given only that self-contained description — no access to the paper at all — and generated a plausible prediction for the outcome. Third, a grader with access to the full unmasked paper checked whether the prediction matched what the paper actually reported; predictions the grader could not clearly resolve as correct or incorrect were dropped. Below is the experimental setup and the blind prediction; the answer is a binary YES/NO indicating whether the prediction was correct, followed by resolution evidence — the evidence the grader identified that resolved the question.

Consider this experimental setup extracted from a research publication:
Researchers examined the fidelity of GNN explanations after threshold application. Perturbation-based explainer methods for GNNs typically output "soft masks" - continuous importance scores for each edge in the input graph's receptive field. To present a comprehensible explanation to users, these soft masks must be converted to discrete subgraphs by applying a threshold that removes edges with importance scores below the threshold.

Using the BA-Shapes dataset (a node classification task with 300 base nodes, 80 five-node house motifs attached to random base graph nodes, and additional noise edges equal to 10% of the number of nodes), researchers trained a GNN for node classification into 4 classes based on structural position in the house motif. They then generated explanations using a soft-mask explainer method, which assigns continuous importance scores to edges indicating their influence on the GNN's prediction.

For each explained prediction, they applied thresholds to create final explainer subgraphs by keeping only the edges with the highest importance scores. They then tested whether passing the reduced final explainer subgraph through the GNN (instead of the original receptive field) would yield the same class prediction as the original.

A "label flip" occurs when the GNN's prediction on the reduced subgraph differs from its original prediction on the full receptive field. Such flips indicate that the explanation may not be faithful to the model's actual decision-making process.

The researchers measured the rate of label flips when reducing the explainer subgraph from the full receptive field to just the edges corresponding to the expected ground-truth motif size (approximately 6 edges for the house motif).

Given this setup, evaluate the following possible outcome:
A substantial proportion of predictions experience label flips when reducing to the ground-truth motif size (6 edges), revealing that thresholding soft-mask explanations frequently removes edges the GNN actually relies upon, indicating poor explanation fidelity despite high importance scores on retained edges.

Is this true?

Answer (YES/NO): YES